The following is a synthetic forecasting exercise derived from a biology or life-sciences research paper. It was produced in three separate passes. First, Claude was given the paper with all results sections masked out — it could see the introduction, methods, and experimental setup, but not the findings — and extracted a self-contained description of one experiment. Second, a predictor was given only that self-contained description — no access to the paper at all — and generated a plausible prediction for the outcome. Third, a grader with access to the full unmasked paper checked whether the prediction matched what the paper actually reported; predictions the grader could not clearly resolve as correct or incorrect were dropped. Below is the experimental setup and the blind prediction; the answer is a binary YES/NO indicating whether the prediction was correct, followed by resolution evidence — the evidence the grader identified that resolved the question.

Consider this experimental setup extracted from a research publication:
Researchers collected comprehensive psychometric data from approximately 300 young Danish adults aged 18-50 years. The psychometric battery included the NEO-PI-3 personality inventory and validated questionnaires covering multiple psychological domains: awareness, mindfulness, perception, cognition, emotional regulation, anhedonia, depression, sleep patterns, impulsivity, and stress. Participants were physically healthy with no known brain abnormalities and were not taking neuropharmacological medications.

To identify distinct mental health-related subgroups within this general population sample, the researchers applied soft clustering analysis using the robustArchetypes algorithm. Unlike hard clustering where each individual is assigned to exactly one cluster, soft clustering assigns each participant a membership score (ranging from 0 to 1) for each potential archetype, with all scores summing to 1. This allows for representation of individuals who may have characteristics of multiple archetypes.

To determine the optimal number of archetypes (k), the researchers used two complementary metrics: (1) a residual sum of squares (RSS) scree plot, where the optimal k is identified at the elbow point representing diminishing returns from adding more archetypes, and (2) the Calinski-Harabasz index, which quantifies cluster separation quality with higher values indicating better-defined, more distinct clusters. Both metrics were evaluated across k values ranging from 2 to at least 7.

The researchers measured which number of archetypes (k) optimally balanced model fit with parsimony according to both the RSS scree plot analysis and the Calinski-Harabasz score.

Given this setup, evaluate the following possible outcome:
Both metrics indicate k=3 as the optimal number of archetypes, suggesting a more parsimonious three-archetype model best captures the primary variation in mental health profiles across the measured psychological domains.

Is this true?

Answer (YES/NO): NO